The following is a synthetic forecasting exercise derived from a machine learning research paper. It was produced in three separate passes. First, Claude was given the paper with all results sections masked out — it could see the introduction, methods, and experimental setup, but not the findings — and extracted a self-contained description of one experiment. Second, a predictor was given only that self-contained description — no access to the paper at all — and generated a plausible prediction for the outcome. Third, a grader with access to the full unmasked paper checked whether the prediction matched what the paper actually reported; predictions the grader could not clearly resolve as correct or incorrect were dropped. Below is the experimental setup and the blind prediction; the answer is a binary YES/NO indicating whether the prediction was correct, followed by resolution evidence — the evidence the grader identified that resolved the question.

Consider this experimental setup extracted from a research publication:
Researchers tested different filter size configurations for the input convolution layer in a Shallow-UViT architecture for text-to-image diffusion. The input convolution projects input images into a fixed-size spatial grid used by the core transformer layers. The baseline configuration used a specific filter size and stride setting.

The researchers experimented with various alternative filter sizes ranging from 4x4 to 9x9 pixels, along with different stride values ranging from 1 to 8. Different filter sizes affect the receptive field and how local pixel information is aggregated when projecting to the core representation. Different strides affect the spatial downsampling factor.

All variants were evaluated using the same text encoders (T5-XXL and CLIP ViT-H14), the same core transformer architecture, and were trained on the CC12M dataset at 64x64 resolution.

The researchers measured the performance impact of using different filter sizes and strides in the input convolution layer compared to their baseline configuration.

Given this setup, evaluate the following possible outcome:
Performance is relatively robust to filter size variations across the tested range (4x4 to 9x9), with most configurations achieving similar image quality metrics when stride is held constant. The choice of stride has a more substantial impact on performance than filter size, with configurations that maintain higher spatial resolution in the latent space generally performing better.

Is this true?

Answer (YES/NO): NO